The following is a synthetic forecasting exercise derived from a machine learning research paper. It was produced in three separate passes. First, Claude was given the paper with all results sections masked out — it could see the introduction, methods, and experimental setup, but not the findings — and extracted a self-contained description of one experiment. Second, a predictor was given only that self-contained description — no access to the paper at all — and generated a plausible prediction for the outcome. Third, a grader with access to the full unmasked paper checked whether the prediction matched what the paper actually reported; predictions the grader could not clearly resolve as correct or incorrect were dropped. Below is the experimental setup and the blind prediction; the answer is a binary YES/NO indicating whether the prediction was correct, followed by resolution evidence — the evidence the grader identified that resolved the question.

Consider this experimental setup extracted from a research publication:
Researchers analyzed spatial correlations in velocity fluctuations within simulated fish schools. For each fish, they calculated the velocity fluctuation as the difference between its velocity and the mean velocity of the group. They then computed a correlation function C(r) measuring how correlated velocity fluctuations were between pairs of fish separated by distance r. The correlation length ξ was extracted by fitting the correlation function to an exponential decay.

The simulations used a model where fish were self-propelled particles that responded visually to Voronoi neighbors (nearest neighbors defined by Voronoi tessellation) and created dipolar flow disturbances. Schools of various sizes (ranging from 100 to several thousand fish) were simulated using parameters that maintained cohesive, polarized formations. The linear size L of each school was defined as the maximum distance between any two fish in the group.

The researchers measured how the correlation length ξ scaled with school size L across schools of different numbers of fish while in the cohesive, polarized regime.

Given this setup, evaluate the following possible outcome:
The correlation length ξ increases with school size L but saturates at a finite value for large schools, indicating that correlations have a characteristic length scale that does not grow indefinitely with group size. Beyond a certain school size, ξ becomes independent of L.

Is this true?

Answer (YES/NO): NO